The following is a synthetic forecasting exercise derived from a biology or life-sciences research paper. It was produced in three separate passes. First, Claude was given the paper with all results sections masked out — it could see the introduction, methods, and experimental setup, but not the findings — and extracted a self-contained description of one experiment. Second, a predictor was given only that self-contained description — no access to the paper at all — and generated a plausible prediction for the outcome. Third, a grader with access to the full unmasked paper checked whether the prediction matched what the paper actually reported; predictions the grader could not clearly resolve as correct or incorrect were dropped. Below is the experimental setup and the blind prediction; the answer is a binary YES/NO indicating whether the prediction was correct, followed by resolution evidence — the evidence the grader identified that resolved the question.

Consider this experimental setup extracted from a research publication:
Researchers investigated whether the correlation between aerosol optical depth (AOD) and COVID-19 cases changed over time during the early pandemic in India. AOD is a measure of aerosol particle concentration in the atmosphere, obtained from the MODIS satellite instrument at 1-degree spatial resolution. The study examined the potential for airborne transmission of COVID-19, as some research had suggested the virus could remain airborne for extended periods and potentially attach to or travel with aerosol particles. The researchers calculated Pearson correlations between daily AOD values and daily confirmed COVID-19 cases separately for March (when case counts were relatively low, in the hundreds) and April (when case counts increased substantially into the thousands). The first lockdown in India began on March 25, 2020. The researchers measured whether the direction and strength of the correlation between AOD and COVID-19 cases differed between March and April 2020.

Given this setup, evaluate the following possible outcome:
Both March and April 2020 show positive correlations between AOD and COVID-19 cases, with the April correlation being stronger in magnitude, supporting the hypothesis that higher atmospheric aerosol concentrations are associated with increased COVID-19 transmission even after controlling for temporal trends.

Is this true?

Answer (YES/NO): NO